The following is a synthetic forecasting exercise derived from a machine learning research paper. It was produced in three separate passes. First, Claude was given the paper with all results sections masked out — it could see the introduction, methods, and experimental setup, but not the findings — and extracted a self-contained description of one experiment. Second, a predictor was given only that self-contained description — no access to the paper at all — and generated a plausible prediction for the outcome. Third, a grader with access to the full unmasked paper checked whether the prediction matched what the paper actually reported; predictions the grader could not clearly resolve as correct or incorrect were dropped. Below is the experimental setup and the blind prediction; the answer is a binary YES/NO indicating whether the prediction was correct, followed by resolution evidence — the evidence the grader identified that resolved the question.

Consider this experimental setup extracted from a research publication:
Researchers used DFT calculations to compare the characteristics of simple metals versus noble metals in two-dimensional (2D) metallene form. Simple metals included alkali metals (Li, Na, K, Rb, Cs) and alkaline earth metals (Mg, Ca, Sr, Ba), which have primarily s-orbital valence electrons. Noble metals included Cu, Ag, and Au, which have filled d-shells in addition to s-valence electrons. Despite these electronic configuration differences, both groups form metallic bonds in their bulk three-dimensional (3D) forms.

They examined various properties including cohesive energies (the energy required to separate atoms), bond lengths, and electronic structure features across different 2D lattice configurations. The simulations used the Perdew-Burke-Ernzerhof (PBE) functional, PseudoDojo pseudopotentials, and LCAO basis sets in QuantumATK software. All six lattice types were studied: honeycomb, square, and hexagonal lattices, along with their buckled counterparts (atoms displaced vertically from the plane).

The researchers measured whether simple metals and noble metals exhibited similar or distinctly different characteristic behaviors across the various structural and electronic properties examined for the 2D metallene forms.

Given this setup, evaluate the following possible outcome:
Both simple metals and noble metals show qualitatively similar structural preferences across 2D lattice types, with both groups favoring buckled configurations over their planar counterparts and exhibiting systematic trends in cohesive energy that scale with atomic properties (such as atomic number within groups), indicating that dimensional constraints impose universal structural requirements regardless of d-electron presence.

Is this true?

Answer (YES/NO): NO